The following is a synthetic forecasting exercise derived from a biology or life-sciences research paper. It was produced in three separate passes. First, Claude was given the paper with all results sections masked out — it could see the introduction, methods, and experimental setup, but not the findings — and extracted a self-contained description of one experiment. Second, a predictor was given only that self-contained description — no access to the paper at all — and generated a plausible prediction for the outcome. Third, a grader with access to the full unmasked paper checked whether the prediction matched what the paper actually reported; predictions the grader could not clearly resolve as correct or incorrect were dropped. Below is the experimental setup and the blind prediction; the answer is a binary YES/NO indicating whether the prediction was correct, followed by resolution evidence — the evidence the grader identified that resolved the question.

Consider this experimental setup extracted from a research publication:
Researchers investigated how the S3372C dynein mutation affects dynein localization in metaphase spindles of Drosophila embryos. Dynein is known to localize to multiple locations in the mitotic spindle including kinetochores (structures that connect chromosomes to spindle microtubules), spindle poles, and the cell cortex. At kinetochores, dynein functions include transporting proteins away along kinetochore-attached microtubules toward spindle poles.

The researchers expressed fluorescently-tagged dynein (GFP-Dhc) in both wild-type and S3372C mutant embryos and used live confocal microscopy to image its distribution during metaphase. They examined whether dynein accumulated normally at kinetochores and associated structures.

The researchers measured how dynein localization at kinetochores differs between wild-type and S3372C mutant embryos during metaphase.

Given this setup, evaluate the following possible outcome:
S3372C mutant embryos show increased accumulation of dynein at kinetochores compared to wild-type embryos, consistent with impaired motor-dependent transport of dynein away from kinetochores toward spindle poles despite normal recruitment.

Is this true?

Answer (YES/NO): YES